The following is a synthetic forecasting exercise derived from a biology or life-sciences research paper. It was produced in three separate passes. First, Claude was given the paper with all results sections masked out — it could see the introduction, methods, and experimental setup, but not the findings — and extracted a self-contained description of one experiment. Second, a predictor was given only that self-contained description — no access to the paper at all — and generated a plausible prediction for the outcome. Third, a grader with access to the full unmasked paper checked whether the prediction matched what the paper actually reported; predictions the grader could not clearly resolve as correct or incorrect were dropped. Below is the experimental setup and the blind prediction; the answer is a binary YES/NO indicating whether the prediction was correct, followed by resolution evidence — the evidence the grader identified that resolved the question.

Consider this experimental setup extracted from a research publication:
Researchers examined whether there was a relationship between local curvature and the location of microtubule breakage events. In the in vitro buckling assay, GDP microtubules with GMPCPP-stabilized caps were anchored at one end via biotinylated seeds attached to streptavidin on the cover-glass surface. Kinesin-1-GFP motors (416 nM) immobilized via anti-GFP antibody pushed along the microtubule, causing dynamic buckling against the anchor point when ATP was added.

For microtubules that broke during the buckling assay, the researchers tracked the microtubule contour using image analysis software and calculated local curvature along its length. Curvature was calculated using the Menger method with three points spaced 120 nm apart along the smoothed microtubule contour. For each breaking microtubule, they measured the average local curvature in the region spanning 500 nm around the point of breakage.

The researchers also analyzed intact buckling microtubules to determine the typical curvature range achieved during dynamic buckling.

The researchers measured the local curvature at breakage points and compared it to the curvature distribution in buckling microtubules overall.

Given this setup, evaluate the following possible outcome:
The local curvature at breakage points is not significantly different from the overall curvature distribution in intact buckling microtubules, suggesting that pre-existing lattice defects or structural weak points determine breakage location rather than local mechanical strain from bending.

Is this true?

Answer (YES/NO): NO